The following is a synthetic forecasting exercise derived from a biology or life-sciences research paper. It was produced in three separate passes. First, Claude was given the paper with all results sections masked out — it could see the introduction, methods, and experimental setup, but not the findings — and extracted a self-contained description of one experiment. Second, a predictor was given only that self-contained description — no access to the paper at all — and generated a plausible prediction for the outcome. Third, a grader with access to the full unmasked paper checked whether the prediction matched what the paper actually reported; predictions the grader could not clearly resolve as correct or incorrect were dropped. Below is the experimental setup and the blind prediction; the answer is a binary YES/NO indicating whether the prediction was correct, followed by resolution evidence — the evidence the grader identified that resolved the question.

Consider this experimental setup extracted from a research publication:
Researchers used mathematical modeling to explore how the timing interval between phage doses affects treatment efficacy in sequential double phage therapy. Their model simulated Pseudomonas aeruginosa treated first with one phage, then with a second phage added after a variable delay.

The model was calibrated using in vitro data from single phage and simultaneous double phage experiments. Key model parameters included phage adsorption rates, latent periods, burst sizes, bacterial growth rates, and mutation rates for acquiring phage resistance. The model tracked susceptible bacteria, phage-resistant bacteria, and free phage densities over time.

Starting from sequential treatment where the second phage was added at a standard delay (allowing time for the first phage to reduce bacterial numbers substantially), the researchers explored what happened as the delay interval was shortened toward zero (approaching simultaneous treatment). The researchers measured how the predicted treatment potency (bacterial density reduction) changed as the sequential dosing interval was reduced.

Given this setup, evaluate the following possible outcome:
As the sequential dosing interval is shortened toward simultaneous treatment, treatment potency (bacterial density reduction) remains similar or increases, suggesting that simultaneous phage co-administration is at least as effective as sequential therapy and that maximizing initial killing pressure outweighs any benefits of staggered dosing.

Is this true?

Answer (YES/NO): YES